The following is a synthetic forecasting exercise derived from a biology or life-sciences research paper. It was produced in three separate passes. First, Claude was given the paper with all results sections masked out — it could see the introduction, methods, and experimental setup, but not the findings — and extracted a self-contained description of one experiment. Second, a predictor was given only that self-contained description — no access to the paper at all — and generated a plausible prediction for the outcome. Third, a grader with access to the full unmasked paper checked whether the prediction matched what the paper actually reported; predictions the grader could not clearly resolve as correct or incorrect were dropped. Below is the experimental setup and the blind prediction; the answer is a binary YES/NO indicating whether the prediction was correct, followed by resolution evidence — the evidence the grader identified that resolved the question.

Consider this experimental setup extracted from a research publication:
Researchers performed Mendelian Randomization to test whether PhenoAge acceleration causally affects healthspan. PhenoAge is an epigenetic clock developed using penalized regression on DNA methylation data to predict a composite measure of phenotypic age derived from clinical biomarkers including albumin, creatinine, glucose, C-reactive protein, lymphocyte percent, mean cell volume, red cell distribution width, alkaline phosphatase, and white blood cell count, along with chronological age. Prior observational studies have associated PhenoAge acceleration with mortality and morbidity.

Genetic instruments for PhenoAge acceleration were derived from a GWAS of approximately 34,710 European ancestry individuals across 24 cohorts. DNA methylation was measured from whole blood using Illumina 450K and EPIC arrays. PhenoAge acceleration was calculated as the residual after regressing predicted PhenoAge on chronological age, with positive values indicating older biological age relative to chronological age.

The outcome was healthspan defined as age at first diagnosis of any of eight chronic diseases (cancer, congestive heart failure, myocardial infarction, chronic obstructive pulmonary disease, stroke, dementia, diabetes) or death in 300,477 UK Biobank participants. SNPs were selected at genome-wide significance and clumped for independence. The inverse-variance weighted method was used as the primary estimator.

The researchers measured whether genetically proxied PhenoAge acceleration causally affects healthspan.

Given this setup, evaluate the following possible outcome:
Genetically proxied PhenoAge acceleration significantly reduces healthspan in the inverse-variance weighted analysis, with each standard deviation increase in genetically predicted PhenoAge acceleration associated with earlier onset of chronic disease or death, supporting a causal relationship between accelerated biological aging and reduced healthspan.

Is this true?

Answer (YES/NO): NO